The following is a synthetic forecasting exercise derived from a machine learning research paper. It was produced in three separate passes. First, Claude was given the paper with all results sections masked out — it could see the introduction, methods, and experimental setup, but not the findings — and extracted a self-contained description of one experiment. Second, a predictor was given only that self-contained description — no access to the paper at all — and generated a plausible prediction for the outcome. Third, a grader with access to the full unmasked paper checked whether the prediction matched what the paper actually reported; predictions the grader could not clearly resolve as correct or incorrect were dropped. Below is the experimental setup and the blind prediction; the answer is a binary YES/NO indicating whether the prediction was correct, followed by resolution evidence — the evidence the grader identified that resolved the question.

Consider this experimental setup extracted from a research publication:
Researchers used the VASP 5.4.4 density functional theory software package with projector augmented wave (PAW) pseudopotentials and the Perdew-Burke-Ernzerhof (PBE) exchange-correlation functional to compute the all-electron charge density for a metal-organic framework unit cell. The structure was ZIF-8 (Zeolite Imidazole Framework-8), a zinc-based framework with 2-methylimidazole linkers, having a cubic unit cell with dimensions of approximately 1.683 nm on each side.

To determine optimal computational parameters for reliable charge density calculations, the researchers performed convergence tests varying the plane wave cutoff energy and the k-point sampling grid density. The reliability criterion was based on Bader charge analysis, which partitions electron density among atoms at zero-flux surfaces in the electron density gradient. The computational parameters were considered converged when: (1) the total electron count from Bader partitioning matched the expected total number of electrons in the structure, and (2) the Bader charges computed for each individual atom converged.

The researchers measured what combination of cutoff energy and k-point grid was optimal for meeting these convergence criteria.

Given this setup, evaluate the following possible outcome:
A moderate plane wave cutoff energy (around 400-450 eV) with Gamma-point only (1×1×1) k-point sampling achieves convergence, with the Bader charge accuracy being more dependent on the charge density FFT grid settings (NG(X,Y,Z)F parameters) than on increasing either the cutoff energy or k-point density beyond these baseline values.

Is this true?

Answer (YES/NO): NO